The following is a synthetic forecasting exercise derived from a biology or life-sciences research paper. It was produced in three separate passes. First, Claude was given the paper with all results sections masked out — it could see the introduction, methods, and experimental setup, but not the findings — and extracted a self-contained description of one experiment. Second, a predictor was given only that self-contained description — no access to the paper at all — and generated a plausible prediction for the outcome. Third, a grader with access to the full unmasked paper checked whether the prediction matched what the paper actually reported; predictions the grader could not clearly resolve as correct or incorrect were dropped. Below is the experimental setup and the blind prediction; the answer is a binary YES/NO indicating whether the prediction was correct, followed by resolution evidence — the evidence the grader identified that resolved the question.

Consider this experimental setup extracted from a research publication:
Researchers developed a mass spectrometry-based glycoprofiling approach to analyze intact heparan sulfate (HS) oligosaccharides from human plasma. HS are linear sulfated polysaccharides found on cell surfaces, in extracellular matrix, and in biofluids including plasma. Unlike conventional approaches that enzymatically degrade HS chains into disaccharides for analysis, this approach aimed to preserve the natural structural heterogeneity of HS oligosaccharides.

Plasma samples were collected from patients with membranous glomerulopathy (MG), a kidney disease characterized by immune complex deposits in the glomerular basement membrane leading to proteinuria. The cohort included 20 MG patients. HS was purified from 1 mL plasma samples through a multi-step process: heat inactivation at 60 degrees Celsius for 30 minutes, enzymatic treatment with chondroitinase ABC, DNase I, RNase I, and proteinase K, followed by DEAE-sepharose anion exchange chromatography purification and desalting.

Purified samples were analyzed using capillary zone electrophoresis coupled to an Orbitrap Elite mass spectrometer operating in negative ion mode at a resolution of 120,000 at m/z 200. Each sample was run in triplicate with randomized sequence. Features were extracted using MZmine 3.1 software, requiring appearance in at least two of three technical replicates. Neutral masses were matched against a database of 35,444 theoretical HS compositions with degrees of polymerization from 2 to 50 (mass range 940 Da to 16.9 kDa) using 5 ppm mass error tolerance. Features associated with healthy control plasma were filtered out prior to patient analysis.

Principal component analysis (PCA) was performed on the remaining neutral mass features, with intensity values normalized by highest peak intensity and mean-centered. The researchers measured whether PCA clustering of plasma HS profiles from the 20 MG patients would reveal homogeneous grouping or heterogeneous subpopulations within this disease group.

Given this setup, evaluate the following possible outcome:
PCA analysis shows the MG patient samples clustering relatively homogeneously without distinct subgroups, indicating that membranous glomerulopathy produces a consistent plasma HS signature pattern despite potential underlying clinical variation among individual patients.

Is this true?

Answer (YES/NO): NO